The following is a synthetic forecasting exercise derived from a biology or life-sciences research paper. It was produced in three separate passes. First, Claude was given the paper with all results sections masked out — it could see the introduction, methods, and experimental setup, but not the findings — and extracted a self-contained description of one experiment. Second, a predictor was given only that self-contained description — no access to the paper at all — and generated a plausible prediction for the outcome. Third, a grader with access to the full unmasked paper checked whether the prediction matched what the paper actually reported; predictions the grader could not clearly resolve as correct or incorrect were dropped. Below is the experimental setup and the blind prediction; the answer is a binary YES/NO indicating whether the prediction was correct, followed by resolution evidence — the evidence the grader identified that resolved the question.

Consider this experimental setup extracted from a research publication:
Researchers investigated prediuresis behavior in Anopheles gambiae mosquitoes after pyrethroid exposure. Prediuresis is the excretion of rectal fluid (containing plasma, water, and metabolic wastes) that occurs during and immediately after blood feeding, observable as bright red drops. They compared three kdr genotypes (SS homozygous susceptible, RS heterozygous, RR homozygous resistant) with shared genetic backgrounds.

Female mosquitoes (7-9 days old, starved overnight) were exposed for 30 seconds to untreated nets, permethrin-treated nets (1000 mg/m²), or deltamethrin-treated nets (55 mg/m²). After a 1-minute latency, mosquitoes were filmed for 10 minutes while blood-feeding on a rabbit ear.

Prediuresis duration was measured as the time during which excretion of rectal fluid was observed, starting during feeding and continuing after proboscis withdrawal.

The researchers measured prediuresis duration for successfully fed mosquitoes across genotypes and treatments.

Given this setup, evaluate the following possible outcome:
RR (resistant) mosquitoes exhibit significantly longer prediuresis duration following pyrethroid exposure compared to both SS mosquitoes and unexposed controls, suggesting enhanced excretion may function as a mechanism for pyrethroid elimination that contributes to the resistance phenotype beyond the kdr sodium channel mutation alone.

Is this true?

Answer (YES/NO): NO